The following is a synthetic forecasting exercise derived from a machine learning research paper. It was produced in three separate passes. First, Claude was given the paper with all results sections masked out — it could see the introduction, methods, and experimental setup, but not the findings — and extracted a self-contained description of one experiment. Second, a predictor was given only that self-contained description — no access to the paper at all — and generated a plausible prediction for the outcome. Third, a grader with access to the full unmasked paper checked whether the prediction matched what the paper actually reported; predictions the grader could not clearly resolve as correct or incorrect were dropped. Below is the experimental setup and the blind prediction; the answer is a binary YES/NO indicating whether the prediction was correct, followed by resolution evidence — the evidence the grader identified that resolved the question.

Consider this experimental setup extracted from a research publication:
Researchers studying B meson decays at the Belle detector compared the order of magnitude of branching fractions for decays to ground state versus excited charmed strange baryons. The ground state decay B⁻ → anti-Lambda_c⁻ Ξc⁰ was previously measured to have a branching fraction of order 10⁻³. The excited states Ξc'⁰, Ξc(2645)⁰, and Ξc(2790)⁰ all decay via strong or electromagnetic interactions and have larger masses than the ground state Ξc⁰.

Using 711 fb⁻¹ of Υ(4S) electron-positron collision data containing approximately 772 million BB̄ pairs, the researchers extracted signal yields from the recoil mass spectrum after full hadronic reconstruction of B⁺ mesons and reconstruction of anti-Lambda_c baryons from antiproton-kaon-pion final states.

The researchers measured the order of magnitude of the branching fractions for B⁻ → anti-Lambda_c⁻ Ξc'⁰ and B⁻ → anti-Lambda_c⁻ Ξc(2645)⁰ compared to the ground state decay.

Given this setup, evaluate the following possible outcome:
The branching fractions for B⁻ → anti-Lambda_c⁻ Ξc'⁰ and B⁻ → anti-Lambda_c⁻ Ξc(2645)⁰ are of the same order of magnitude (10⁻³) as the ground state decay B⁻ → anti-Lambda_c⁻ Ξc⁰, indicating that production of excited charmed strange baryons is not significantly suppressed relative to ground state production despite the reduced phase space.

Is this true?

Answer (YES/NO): NO